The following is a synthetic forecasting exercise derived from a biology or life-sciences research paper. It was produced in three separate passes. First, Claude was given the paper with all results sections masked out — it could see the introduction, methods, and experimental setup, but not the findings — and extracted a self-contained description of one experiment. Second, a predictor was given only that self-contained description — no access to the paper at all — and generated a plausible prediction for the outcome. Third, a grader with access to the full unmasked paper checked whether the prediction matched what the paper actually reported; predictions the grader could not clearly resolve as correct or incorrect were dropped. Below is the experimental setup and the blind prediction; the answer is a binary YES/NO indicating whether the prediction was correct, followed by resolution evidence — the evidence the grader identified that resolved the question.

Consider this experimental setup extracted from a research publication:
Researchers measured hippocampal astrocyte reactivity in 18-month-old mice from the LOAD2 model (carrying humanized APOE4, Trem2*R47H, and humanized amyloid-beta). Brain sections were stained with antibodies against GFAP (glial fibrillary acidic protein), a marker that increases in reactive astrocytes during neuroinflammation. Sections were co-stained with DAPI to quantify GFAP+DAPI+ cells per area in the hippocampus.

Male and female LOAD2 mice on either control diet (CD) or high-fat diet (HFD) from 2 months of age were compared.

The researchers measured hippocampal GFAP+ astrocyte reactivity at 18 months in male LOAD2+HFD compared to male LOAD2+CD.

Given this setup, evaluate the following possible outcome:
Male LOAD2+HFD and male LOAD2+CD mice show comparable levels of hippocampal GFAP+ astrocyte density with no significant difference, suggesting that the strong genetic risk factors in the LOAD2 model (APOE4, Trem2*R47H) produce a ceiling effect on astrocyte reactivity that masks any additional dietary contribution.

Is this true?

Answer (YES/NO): NO